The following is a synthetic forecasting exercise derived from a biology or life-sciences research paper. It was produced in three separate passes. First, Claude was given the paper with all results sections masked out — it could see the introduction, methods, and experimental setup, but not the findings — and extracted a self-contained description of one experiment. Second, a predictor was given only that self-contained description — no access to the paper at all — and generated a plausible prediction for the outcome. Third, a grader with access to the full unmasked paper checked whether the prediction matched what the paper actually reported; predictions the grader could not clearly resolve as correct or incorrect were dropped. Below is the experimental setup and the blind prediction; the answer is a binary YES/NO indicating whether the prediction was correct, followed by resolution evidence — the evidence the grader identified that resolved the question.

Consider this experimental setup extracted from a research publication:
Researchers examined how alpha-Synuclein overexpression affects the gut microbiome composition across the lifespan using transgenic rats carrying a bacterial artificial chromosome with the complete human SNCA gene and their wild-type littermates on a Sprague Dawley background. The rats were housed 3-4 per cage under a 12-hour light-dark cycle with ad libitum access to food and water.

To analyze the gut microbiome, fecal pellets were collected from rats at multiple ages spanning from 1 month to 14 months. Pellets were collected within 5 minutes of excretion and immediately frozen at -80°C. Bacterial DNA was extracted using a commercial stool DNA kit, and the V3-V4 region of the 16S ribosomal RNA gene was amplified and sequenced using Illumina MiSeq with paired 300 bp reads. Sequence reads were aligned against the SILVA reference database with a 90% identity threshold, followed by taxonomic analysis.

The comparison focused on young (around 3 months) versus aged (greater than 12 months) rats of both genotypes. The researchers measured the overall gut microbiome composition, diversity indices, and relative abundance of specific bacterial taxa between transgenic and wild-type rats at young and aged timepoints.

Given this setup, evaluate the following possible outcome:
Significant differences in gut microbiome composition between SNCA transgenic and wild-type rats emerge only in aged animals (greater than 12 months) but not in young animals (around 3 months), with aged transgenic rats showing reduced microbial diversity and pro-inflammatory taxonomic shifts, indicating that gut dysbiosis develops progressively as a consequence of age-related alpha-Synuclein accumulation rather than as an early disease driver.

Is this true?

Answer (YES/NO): NO